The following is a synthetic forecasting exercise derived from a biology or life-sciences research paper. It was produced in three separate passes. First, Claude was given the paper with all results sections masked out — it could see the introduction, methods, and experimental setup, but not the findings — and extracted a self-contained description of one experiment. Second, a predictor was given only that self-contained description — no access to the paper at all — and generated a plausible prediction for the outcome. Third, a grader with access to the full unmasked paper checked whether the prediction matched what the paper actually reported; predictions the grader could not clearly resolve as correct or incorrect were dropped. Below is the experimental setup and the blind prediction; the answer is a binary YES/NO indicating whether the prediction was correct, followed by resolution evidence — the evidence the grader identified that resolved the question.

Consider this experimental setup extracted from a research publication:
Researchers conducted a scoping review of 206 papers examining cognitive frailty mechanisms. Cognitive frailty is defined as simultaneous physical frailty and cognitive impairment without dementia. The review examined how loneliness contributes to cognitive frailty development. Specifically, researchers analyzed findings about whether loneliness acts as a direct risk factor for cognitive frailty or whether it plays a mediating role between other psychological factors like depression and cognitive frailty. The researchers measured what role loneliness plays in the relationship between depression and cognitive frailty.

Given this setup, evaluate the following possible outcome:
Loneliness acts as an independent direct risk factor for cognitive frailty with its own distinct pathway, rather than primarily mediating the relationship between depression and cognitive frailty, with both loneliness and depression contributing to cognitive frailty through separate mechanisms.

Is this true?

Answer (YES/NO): NO